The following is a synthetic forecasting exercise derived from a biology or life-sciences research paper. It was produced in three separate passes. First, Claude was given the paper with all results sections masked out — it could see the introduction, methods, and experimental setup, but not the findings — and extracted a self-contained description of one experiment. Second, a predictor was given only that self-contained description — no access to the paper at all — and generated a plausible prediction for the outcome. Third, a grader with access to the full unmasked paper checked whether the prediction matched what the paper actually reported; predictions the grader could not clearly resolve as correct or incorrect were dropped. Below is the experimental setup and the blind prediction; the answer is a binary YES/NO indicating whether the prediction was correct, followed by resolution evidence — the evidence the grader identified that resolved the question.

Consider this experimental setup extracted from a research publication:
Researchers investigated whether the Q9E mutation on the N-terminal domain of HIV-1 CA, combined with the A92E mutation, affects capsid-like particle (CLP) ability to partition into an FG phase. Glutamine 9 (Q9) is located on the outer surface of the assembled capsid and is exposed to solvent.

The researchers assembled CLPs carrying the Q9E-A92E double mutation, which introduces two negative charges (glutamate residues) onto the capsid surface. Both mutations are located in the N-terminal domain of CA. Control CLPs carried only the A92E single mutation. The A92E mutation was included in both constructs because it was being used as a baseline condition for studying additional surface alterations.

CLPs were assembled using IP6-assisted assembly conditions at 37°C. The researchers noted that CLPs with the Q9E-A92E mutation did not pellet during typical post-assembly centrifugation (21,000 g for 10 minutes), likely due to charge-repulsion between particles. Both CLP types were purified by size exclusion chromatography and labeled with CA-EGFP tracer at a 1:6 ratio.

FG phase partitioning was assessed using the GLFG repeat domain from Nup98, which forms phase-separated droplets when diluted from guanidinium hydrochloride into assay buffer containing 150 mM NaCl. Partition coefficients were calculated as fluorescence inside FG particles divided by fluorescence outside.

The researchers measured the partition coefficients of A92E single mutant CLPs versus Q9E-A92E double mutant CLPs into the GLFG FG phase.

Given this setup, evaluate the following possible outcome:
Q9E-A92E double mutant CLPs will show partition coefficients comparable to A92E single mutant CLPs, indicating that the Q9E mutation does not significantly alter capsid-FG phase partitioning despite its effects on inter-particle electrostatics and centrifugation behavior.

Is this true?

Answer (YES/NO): NO